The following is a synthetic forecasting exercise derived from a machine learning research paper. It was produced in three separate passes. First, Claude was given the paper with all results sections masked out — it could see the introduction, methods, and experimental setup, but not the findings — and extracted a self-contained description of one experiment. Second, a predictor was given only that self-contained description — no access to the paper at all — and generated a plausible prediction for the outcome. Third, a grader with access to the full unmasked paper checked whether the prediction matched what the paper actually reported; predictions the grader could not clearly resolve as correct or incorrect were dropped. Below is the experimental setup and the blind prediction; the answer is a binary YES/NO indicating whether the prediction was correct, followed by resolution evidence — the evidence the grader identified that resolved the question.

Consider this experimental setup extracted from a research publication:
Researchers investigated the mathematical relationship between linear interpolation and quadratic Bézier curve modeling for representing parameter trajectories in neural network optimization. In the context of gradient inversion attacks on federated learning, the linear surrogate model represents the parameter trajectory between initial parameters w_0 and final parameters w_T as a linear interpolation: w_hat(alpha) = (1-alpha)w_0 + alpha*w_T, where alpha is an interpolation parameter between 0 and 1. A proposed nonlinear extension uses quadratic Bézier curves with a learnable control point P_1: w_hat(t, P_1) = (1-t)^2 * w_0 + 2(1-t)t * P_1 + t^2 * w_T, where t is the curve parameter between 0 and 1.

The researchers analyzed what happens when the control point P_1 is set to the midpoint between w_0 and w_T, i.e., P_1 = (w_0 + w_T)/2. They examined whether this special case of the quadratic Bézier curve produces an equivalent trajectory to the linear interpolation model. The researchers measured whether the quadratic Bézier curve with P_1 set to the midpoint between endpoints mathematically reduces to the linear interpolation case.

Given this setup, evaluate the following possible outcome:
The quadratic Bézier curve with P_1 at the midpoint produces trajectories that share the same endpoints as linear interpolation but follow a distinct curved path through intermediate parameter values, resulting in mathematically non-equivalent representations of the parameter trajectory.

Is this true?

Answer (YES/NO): NO